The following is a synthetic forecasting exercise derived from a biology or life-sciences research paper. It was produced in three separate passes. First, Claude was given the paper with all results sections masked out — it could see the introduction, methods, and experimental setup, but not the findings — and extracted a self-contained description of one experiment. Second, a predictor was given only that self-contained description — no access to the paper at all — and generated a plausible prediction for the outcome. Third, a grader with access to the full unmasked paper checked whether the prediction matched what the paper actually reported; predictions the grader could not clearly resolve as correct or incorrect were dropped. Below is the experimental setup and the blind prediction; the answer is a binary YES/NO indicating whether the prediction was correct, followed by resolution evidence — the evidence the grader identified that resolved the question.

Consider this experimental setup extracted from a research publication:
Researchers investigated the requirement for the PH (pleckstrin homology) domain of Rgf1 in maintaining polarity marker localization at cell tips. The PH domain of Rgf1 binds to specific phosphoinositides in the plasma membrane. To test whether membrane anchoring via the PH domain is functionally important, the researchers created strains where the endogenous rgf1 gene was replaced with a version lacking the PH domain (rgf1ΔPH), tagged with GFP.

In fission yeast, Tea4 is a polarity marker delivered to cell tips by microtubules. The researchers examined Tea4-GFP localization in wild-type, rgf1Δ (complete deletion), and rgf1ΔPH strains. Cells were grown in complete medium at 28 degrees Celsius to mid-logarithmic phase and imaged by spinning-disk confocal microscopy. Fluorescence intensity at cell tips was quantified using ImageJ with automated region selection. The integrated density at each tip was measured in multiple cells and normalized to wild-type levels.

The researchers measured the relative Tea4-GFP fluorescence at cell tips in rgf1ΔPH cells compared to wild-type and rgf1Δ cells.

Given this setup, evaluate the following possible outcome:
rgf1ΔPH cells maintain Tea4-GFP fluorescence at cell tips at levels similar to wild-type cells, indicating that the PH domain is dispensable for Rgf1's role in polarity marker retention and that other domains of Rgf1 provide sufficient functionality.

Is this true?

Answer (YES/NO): NO